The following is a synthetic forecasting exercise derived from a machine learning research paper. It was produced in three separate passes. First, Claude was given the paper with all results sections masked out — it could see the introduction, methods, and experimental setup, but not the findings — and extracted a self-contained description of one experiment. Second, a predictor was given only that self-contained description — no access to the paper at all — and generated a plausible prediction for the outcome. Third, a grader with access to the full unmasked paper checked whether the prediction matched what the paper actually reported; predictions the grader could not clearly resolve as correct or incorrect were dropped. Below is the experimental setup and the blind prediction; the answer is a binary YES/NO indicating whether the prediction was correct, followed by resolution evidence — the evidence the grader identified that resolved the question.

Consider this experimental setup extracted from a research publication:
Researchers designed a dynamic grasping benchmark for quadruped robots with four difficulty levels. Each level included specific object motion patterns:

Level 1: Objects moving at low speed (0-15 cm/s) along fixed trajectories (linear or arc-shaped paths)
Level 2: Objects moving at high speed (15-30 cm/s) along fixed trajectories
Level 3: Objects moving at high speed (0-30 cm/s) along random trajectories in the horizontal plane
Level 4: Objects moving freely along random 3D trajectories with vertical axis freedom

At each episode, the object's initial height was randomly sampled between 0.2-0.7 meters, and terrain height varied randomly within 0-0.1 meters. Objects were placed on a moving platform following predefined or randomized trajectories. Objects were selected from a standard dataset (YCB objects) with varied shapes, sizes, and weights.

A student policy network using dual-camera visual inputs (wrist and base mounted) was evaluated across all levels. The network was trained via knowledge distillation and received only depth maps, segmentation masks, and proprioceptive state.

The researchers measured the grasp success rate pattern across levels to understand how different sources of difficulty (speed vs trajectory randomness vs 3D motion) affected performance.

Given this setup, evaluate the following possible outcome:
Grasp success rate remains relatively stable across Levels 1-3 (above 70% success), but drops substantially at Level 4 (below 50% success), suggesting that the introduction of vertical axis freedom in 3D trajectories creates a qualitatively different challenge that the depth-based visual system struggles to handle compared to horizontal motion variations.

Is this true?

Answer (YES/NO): NO